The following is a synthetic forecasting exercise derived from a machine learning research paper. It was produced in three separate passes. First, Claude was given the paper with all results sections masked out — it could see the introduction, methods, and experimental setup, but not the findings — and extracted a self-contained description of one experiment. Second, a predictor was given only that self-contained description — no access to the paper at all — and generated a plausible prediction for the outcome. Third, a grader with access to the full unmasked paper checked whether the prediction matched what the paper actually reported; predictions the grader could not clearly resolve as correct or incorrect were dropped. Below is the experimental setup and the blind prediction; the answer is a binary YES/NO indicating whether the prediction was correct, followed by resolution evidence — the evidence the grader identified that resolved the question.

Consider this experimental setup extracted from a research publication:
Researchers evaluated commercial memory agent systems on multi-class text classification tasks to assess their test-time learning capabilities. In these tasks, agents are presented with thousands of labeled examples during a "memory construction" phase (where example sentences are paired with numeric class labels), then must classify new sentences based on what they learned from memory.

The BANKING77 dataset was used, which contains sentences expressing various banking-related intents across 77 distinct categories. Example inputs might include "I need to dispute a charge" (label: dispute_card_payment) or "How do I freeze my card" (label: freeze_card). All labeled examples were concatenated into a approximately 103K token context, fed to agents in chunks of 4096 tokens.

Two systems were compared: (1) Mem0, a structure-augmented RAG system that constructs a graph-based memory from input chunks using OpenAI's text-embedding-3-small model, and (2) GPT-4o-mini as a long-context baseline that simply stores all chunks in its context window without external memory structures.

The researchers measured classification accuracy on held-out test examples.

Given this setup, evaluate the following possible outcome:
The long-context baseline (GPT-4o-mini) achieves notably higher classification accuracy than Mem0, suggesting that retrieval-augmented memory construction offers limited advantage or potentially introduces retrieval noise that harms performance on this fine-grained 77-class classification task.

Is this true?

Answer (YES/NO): YES